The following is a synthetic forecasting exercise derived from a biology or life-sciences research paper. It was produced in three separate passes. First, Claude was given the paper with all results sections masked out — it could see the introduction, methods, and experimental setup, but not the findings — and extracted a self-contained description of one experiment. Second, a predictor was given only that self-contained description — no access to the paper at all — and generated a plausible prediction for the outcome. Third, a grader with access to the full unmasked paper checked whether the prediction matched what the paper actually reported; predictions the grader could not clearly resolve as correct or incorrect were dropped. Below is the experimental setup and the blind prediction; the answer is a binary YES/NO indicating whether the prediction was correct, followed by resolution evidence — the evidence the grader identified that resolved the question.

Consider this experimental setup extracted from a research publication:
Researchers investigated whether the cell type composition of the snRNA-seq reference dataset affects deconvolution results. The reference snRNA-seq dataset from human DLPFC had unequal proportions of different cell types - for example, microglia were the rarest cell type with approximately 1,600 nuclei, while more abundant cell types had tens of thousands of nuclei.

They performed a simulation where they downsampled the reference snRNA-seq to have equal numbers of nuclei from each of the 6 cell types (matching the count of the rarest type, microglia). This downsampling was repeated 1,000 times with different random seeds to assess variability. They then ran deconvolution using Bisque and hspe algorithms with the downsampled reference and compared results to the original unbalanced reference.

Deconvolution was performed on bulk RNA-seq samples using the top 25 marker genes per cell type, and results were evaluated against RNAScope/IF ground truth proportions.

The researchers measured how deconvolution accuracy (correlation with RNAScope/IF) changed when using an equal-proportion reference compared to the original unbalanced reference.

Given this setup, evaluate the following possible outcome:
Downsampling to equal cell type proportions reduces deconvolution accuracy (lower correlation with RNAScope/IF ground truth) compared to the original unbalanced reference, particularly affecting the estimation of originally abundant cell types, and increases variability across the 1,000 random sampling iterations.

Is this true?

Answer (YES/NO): NO